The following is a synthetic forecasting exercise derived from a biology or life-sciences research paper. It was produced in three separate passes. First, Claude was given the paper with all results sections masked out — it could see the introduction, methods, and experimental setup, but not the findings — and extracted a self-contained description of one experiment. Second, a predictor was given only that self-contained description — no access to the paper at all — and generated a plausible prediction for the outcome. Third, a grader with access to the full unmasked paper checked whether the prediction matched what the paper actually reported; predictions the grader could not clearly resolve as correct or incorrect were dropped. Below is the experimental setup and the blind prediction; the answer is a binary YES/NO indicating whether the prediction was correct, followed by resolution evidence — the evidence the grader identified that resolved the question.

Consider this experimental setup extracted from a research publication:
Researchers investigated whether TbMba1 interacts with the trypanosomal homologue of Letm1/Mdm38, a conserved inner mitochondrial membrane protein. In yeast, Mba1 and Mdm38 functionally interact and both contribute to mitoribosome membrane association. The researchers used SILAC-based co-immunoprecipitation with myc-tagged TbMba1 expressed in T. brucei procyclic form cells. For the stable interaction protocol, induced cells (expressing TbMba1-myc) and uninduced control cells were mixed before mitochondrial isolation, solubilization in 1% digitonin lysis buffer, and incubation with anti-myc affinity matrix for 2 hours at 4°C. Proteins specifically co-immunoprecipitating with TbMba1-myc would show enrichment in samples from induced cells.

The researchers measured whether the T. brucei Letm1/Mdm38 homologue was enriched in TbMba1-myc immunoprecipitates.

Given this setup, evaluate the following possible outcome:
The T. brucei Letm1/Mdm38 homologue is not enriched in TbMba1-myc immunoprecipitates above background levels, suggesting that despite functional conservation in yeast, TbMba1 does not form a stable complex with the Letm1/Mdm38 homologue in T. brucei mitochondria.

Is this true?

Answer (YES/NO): YES